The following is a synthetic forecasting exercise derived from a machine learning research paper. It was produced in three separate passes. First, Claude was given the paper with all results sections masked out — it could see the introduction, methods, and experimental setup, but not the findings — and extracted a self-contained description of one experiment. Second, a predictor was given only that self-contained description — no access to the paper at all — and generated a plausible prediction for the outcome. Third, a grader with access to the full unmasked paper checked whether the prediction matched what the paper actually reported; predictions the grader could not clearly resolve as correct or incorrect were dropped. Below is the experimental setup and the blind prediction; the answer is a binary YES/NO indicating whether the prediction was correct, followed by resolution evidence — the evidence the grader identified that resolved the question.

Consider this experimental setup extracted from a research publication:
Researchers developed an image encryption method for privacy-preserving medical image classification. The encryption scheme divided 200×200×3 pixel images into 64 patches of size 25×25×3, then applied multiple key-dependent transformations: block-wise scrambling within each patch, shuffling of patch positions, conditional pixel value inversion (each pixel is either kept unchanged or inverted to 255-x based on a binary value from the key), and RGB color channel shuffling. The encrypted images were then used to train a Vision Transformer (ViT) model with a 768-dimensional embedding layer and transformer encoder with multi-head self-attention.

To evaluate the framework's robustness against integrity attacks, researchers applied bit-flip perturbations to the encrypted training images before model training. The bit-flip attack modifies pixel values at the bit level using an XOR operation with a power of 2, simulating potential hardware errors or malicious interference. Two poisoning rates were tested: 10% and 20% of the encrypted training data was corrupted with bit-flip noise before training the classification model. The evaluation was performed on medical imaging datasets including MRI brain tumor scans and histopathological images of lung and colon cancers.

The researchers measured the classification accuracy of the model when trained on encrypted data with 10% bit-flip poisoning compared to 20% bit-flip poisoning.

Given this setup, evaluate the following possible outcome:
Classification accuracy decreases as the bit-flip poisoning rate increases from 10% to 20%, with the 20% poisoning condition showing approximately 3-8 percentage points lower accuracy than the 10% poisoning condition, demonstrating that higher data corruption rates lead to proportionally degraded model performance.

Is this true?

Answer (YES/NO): YES